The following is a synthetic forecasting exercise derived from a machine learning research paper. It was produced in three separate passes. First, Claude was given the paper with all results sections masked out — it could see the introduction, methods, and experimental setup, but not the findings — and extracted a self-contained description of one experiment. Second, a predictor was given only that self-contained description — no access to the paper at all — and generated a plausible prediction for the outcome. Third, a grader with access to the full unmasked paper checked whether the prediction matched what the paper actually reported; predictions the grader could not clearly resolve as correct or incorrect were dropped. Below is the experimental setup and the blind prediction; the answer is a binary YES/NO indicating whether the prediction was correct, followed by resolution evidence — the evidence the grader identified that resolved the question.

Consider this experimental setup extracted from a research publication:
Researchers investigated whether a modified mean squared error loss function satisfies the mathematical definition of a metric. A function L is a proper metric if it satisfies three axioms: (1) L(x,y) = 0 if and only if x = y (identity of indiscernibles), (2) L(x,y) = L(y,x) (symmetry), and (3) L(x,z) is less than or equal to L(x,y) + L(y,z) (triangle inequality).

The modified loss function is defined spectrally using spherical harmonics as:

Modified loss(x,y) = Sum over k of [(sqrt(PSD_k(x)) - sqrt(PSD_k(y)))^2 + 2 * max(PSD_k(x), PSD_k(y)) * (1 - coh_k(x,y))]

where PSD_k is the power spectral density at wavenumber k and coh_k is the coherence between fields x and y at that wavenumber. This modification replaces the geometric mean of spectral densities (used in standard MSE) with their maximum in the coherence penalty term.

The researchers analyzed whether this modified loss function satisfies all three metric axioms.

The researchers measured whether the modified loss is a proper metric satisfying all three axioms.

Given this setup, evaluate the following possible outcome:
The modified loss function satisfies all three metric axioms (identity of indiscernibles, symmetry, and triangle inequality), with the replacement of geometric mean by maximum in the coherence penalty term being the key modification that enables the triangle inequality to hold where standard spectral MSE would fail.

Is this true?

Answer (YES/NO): NO